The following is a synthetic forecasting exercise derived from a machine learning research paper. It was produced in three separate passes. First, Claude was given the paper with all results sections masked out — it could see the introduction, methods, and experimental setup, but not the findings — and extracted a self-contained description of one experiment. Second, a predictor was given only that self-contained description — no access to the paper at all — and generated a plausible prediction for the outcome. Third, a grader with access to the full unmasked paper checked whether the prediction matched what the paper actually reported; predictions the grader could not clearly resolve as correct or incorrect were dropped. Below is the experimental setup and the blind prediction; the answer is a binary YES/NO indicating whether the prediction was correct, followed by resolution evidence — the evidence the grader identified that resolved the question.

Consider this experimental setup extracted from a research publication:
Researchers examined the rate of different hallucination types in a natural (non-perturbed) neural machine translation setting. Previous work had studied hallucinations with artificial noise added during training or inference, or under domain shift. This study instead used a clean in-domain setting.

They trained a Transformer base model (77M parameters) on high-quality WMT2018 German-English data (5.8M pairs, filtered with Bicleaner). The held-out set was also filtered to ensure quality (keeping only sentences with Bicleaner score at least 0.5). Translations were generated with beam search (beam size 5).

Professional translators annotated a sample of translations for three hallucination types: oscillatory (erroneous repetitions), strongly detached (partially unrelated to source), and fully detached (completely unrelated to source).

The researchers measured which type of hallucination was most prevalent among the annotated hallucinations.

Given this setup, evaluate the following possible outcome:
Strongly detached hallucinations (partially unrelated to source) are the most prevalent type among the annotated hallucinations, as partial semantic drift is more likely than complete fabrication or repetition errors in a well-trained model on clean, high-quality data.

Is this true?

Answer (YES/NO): NO